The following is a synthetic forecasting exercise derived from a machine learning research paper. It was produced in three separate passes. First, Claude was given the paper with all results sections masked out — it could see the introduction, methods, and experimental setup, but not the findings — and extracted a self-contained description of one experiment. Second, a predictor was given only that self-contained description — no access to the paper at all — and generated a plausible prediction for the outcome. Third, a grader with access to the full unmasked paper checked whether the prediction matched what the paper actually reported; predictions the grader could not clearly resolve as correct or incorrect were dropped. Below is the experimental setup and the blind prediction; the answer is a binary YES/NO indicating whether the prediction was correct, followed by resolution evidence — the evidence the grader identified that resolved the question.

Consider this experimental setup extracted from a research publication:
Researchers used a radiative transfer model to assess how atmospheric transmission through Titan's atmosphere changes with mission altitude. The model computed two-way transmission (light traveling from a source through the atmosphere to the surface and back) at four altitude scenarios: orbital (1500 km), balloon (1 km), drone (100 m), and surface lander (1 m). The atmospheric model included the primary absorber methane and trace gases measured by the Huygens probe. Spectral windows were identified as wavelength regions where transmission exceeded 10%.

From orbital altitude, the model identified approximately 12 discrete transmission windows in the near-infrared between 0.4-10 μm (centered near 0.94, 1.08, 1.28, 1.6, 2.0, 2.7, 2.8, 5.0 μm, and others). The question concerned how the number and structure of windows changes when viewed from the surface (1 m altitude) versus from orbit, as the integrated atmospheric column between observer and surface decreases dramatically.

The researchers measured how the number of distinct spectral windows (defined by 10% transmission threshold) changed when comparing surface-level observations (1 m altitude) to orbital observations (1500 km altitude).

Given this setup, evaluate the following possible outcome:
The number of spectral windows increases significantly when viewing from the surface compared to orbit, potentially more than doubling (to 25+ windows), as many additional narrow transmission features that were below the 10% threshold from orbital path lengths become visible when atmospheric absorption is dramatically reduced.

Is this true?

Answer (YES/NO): NO